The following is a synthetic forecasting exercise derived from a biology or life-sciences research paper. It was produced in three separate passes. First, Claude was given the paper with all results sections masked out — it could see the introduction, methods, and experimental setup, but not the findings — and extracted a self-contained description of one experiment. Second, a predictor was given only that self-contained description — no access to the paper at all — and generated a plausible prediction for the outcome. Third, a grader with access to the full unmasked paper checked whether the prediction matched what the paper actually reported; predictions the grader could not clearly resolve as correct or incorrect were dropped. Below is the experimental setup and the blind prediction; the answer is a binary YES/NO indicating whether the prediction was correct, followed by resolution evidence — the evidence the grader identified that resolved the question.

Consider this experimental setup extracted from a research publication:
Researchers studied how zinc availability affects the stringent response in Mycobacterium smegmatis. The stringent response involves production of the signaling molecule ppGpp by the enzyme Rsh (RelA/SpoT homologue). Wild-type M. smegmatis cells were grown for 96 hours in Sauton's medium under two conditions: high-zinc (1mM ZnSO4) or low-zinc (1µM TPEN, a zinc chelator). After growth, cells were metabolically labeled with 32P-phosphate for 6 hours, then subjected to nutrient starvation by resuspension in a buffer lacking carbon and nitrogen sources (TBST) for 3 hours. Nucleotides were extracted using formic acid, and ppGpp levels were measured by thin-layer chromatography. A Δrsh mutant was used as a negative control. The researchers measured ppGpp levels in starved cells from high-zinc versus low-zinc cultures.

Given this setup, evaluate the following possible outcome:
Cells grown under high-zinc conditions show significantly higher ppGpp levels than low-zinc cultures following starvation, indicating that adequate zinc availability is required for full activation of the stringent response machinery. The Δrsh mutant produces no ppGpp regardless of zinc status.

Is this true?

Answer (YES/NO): YES